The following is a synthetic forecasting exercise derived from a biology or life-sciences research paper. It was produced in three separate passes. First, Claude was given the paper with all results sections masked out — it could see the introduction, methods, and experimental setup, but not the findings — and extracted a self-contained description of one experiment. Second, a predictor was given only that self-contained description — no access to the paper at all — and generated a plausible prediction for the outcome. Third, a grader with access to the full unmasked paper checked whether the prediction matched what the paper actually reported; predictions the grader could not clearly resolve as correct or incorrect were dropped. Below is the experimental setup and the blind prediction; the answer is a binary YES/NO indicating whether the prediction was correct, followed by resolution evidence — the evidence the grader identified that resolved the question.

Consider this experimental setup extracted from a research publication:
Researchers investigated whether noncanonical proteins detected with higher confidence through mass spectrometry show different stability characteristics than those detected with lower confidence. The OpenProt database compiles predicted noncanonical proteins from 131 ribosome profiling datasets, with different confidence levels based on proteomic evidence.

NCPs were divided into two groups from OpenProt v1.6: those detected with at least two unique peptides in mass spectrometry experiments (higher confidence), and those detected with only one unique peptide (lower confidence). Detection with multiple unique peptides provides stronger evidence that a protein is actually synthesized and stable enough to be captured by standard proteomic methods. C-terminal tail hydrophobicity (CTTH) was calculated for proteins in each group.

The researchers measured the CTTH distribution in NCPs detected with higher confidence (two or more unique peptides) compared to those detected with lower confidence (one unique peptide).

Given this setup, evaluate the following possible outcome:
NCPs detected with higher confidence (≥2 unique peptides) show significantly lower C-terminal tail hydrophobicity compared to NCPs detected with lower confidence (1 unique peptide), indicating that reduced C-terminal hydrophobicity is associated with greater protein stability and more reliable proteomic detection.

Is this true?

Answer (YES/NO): YES